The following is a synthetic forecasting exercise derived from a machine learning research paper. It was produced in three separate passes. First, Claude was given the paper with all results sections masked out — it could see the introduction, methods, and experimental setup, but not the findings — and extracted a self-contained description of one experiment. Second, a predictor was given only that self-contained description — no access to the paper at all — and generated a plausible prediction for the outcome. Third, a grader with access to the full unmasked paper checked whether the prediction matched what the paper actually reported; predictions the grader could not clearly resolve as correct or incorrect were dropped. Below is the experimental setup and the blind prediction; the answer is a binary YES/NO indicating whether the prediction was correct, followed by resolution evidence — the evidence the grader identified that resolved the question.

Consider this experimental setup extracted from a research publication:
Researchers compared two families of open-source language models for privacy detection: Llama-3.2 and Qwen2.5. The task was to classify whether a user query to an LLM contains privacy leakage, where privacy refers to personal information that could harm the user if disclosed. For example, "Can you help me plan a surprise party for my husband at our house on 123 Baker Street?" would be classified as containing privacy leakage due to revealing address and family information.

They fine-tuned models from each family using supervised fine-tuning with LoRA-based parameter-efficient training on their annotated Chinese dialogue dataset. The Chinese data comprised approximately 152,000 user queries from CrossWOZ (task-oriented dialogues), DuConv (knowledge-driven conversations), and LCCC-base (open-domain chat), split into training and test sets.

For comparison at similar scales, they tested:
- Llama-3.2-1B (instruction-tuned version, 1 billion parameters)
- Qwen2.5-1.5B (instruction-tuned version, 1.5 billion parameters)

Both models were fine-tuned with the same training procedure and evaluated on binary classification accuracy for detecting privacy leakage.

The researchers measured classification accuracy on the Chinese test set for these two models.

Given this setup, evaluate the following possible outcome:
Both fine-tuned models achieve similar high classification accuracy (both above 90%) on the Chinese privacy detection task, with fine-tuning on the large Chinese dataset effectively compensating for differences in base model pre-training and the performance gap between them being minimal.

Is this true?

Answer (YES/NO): NO